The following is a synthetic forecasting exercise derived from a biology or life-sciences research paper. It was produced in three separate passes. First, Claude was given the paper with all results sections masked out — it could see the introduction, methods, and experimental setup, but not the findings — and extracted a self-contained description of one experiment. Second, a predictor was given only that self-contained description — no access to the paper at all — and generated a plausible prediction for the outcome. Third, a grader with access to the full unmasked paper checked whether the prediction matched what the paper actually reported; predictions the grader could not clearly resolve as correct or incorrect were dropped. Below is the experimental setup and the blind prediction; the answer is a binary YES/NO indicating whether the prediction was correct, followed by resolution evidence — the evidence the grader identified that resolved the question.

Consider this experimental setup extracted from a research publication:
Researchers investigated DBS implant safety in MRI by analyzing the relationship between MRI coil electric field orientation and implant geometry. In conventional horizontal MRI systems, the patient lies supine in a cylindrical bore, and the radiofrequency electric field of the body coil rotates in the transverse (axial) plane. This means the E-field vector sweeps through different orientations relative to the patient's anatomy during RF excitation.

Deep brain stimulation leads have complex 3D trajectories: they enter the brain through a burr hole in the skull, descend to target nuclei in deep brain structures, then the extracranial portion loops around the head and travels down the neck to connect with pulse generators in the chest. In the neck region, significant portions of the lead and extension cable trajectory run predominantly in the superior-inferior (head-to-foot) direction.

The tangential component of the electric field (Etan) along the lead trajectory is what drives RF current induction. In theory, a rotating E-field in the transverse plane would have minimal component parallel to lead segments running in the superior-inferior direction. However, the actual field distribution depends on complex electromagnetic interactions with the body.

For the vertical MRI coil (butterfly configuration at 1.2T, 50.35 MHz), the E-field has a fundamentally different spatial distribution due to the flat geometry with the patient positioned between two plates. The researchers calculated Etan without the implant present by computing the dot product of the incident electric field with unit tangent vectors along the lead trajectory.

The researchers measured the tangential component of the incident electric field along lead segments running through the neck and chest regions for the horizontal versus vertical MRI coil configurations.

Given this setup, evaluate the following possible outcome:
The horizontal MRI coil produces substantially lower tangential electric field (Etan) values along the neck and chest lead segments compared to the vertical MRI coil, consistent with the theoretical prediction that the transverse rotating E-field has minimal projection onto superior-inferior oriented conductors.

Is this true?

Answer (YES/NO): NO